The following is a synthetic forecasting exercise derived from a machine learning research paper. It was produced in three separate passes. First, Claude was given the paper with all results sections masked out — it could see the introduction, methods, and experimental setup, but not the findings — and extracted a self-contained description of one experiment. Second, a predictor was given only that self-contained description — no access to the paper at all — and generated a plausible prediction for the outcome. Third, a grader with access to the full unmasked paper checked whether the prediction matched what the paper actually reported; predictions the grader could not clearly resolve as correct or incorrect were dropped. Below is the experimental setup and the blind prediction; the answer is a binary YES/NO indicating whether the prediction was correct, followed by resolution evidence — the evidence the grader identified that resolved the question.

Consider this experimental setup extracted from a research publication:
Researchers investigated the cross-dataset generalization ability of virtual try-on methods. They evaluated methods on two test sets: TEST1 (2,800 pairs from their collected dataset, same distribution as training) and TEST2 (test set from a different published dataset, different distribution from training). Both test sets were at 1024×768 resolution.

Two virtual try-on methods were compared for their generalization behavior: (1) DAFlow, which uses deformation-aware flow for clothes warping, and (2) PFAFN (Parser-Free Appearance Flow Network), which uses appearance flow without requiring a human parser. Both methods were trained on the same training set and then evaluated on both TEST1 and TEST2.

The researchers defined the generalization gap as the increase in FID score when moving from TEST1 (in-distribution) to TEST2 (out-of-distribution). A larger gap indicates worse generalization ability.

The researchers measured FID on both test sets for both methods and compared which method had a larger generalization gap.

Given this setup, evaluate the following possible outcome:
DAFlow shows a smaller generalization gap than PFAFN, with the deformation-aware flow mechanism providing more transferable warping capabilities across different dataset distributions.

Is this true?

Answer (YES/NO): NO